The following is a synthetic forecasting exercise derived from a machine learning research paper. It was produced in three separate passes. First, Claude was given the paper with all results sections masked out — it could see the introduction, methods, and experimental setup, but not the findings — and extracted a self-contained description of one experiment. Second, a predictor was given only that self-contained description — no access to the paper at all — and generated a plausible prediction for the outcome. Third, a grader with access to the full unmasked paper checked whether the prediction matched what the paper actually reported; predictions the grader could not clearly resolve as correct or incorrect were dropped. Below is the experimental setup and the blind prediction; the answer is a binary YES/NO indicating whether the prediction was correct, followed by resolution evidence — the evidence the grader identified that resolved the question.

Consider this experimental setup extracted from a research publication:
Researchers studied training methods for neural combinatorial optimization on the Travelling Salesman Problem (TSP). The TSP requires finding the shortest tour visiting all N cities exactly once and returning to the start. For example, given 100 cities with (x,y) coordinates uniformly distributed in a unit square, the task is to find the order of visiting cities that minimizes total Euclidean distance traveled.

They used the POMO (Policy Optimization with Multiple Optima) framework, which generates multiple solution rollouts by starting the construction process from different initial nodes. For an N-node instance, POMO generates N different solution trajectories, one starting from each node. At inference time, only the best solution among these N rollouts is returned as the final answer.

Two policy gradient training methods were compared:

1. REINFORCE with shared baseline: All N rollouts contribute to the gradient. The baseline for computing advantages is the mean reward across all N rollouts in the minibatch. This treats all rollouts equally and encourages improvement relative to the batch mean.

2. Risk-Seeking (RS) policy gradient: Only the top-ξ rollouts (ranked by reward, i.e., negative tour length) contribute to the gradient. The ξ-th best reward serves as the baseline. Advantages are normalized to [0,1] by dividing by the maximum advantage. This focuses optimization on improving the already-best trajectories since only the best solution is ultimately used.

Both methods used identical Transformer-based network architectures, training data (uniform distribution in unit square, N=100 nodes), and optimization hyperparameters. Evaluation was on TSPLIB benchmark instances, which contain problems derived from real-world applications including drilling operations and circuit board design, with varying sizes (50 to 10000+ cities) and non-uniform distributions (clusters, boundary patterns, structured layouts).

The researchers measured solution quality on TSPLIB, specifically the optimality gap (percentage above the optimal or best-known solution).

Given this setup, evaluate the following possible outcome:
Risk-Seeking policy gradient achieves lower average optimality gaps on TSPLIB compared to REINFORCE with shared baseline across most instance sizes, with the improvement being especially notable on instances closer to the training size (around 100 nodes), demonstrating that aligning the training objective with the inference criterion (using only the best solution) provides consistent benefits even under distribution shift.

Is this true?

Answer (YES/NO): NO